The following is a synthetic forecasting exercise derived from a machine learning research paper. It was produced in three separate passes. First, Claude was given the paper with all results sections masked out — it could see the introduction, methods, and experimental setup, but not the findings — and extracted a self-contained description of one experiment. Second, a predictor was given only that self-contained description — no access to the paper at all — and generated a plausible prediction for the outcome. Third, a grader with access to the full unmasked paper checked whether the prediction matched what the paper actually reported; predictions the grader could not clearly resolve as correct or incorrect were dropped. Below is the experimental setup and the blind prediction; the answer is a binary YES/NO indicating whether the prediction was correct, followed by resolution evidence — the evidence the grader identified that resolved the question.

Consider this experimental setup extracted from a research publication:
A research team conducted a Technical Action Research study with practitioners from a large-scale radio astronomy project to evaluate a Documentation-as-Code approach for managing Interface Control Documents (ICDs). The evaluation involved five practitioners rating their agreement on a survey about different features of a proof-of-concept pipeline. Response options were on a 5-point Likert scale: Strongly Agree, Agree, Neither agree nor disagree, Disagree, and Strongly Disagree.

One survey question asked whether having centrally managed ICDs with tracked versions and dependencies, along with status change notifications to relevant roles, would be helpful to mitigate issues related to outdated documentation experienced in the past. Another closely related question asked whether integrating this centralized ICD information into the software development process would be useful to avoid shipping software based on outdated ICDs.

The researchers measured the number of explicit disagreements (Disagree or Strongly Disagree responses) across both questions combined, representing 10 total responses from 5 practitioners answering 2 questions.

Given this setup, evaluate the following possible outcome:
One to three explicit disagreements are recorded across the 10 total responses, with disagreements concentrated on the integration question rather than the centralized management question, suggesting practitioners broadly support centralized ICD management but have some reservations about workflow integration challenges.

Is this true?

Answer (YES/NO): NO